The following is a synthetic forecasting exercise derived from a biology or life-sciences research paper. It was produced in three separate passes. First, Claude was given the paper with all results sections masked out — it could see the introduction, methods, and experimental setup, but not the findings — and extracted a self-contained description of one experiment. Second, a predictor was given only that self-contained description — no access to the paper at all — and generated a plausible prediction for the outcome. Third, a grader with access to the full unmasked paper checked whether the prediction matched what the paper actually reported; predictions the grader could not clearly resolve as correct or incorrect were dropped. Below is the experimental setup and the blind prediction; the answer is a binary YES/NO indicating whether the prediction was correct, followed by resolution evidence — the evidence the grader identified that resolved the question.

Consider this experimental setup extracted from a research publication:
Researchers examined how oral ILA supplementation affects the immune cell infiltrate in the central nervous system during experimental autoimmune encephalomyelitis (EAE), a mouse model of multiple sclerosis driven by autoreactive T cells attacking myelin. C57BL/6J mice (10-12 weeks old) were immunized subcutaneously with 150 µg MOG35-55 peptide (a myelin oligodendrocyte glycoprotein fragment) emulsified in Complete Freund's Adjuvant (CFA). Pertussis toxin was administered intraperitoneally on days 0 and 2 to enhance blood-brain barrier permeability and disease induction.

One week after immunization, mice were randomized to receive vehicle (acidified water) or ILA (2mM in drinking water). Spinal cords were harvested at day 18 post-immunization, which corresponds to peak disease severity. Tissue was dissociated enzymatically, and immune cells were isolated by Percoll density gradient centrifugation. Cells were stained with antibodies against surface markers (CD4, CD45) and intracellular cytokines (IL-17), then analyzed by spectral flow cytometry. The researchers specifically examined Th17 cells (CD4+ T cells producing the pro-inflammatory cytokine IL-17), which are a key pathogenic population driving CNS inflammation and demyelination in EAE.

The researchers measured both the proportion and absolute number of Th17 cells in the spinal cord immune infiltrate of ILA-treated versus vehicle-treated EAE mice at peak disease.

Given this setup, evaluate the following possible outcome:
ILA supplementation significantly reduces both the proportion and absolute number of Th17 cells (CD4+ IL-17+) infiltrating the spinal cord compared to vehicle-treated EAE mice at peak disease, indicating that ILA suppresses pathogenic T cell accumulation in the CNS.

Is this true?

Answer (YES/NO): NO